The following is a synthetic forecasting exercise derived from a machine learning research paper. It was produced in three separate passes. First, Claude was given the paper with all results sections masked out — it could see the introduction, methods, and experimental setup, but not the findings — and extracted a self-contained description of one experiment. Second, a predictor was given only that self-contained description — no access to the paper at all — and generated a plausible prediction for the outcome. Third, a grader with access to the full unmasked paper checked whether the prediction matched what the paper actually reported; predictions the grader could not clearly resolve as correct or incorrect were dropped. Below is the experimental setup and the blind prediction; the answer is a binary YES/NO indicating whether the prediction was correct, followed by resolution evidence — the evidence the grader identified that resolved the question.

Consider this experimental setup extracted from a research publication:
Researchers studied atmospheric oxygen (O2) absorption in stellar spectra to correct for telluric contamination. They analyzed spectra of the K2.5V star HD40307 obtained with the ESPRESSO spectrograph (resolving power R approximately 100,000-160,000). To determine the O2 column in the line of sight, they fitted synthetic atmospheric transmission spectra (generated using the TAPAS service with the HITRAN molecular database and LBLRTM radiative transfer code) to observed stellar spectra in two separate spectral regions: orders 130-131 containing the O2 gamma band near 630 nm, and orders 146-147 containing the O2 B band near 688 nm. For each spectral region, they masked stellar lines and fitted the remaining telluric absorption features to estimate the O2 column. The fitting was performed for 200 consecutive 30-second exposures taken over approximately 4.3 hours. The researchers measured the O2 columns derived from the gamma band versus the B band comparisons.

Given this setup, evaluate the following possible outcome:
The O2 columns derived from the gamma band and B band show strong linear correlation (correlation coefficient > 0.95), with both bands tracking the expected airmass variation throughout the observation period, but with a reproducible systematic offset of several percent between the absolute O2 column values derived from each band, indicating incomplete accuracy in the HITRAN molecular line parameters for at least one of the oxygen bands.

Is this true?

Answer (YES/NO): NO